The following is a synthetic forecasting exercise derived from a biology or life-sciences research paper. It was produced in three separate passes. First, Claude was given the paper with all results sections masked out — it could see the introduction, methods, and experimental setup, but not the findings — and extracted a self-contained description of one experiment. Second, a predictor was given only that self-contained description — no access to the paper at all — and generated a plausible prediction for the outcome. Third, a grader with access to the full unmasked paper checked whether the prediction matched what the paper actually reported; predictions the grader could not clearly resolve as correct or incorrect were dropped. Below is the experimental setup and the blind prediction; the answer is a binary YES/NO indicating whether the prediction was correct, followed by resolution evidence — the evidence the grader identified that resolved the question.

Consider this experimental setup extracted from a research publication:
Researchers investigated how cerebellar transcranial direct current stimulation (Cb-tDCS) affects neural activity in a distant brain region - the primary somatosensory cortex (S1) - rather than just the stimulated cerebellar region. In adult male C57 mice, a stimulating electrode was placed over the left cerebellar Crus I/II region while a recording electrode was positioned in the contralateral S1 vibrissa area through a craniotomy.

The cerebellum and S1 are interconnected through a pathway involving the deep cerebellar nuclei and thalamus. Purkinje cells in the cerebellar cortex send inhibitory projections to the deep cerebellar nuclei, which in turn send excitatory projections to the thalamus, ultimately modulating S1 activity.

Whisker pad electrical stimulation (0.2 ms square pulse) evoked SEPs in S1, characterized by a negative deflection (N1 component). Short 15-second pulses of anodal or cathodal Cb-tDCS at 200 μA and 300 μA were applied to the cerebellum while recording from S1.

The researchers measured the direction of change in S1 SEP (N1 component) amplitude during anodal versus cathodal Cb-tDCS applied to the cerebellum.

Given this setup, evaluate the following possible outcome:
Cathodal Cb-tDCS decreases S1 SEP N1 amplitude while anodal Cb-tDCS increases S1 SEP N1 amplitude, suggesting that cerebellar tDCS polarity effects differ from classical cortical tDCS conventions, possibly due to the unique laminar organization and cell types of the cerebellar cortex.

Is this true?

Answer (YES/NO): NO